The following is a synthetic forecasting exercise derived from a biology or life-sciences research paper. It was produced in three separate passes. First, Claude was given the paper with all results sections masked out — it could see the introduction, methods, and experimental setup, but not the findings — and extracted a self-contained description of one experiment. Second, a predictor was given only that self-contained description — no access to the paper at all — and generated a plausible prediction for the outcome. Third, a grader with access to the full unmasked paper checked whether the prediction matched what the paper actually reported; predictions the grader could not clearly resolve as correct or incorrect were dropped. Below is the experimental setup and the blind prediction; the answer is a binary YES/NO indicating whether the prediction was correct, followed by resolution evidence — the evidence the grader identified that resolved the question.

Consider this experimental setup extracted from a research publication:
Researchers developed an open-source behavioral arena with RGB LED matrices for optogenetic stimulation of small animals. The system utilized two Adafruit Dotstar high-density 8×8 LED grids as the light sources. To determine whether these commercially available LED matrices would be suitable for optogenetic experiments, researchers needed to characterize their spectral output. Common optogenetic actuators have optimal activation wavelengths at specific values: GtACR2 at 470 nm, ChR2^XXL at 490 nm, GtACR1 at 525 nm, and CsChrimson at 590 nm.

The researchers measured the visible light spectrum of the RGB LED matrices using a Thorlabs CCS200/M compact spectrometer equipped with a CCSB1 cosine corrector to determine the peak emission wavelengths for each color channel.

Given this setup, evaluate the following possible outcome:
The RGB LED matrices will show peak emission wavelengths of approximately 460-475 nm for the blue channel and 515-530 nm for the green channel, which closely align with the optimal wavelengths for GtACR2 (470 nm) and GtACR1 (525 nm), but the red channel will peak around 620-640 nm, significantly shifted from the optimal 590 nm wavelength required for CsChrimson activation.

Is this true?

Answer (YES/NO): YES